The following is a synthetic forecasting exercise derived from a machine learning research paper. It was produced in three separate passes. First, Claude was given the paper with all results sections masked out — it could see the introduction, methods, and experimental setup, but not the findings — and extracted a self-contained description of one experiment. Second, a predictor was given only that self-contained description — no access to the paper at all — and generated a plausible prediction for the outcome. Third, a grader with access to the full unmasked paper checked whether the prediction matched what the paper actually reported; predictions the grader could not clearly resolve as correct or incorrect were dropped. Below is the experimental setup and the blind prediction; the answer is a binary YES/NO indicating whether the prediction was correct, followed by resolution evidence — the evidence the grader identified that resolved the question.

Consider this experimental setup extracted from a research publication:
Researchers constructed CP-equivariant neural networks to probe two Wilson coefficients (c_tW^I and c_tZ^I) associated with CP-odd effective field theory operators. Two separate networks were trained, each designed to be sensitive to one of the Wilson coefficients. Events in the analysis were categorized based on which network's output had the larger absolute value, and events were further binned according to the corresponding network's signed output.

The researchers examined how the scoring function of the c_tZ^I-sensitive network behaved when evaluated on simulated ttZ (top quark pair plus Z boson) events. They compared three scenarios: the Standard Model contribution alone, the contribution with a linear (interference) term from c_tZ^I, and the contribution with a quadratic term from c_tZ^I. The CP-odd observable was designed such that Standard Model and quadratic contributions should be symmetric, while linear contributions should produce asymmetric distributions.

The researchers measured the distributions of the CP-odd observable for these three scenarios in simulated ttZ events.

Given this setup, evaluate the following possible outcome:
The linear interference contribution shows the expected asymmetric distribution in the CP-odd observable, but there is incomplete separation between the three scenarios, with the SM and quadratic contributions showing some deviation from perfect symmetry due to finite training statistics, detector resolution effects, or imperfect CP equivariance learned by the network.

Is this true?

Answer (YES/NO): NO